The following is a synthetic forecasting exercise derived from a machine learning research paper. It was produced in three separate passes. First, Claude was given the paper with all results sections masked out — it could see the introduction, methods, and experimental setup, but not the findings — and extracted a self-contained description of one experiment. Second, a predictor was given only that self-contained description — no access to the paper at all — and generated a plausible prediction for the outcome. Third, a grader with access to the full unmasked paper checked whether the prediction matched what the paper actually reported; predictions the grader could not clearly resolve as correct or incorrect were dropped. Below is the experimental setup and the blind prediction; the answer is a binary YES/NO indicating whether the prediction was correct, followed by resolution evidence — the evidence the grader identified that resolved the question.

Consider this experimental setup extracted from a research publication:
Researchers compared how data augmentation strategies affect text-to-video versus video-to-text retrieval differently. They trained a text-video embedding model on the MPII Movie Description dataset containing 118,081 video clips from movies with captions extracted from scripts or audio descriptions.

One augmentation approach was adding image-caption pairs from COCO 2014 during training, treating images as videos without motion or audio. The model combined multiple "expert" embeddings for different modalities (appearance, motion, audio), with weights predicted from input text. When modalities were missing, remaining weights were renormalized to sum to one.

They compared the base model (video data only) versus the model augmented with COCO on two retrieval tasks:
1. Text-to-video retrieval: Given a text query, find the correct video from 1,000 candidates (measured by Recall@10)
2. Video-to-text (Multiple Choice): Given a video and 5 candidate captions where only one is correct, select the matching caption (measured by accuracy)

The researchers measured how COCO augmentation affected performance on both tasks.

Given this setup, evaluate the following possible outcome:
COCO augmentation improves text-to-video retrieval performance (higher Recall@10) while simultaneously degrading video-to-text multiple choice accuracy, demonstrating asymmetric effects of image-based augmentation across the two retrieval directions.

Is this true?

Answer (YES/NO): YES